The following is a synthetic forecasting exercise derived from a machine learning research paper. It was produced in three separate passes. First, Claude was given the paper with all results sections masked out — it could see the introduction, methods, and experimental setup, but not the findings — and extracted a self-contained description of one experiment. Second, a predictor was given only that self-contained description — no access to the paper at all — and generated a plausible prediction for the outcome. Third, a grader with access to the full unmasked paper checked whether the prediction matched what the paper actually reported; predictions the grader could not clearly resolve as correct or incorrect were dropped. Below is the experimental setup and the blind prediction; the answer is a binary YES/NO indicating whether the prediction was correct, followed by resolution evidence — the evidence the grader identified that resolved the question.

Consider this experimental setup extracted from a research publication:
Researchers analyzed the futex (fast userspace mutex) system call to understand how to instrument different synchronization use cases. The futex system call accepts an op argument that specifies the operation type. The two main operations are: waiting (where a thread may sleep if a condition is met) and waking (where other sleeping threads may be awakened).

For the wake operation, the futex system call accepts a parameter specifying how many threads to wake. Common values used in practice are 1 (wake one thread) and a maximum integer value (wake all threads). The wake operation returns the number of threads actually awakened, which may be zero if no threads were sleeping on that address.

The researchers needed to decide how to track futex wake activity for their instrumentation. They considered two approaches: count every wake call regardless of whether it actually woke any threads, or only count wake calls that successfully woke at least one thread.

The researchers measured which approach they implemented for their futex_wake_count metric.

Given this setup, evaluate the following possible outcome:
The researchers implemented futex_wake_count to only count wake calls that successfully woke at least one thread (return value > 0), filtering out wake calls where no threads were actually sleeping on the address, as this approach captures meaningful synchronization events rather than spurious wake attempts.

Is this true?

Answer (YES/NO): YES